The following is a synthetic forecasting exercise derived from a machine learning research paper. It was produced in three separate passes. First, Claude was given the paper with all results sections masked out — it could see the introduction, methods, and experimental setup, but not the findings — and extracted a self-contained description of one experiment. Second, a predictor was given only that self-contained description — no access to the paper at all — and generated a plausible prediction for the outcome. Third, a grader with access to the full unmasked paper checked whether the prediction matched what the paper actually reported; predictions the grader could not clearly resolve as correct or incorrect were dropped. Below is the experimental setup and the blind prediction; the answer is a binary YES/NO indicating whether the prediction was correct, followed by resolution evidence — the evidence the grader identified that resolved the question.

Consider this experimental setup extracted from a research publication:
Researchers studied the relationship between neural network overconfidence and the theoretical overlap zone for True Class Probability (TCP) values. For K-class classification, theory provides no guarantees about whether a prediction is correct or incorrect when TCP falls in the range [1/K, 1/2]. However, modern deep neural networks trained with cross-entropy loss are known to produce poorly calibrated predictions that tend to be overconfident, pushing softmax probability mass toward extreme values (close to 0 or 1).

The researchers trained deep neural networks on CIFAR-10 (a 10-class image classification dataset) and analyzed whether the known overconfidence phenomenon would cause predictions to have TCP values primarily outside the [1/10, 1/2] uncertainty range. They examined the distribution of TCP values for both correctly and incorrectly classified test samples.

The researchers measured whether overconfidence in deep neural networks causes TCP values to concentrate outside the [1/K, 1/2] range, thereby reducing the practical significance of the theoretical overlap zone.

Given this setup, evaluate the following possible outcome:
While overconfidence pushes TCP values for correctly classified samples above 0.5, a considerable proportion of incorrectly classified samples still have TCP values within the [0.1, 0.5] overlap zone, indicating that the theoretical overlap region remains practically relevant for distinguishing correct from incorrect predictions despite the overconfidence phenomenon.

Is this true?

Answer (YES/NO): NO